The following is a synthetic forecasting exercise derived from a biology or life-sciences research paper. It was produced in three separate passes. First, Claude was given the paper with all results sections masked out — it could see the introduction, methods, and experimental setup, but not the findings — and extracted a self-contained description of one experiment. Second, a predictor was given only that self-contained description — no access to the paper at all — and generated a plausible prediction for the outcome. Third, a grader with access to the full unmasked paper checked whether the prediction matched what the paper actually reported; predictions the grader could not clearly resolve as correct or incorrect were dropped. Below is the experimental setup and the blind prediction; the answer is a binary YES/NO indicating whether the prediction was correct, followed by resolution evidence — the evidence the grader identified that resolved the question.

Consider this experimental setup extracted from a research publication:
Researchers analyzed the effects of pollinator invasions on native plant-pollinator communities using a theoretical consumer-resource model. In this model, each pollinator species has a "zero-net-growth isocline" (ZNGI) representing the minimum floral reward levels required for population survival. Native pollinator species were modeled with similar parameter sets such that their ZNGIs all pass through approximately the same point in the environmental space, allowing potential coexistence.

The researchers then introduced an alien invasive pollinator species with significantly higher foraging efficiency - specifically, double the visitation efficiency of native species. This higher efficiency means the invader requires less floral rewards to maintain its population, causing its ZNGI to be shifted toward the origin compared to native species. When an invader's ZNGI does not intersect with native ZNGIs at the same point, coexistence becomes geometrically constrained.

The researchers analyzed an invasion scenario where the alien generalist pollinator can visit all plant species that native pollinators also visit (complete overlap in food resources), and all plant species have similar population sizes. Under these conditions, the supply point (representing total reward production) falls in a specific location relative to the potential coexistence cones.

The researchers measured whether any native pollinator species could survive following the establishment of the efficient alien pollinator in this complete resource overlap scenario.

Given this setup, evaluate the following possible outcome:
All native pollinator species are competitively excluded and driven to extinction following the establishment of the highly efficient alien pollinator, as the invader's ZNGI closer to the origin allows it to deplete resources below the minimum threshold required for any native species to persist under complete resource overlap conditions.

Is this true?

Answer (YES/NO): YES